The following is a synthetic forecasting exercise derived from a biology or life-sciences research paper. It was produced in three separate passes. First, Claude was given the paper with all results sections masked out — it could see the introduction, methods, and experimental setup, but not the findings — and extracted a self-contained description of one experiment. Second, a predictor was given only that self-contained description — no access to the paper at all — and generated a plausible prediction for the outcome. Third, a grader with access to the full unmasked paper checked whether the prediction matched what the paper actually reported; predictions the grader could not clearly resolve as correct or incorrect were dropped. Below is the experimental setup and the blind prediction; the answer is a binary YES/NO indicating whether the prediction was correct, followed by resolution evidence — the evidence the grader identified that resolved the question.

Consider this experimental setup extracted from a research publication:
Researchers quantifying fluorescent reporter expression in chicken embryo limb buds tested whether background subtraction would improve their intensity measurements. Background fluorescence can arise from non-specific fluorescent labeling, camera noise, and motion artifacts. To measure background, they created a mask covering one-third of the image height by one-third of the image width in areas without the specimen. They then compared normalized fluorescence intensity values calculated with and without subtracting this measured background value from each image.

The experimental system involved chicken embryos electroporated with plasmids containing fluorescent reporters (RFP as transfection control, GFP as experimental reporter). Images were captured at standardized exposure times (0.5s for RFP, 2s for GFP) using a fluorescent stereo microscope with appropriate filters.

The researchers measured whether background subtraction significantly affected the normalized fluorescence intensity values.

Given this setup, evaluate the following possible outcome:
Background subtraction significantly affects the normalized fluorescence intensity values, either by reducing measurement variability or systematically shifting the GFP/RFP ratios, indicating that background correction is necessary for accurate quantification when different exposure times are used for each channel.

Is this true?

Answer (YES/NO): NO